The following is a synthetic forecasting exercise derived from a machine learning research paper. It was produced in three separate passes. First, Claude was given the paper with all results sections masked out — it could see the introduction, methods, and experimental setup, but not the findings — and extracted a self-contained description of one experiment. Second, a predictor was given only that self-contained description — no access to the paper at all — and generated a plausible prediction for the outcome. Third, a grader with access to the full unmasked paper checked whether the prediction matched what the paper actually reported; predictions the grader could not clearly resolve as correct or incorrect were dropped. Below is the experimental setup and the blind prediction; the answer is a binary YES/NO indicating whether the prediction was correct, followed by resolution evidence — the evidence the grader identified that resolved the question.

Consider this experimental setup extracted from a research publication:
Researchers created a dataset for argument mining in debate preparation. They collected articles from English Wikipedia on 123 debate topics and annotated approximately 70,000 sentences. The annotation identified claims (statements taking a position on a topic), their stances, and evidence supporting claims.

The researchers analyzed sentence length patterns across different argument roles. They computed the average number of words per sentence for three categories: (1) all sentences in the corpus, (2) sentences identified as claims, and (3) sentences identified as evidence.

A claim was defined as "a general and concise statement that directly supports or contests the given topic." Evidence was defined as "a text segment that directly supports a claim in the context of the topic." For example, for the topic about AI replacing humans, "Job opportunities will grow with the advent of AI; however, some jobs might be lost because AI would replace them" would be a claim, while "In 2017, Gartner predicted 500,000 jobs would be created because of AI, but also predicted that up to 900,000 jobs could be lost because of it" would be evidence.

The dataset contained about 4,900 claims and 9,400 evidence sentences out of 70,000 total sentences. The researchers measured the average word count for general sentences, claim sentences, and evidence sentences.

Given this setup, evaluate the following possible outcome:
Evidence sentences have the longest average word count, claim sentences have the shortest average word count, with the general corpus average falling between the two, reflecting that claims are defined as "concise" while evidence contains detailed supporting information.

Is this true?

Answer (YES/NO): NO